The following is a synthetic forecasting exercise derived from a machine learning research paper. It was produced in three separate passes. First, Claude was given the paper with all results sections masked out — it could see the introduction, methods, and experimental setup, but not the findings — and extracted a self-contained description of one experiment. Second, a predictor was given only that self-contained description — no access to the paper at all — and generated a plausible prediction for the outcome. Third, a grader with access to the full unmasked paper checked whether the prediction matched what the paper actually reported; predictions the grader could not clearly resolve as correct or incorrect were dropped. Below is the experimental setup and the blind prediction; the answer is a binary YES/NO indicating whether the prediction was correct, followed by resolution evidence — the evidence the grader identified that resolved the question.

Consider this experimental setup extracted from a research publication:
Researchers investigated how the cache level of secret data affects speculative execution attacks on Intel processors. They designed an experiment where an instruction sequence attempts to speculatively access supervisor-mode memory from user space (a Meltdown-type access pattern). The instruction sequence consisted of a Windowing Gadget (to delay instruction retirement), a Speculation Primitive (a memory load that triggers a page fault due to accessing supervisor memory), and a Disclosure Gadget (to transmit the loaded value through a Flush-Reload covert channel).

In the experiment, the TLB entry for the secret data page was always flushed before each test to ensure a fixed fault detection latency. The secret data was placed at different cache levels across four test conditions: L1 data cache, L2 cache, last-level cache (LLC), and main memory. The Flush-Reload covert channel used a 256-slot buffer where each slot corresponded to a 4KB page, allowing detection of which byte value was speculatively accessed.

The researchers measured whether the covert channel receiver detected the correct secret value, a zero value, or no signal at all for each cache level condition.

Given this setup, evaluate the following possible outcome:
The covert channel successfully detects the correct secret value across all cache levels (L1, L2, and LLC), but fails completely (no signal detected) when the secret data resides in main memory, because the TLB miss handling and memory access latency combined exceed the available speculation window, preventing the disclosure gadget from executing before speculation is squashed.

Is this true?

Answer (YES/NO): NO